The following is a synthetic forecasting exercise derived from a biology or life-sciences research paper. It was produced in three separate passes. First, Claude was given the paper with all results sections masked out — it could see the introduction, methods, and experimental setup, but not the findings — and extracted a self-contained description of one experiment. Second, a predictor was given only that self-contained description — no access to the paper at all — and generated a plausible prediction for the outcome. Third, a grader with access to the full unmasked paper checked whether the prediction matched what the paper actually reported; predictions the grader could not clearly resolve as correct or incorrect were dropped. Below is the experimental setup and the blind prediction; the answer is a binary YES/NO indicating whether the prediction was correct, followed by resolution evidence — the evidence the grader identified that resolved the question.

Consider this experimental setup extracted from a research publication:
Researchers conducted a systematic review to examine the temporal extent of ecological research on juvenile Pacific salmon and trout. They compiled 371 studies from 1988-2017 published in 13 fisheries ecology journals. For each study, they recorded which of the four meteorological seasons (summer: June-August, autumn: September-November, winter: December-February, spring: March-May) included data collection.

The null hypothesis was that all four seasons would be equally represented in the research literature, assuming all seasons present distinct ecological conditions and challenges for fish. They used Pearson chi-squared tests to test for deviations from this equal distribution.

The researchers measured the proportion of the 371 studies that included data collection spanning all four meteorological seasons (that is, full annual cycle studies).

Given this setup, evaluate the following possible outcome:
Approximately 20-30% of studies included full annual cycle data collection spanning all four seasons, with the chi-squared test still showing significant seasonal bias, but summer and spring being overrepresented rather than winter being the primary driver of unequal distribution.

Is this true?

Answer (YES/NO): NO